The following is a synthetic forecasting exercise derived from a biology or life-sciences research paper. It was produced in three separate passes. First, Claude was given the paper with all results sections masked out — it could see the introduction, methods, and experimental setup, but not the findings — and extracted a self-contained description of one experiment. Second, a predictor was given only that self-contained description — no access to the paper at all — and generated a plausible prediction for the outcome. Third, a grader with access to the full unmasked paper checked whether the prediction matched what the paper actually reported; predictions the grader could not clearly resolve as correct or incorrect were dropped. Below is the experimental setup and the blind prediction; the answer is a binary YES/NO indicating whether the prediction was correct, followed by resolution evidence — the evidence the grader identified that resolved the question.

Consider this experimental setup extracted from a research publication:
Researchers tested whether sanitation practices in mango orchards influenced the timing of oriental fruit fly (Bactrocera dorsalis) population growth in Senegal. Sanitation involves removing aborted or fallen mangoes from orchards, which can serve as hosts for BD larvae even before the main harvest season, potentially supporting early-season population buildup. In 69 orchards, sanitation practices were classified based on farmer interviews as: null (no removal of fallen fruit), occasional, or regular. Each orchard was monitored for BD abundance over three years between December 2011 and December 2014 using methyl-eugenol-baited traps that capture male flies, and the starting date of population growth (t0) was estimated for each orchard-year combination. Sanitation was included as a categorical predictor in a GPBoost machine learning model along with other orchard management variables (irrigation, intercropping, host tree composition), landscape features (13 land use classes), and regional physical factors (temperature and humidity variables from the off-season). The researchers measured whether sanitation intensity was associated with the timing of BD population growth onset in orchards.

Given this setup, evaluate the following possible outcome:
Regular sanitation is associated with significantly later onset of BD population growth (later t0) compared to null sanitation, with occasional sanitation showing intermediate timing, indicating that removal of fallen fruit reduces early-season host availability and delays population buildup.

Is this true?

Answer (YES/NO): NO